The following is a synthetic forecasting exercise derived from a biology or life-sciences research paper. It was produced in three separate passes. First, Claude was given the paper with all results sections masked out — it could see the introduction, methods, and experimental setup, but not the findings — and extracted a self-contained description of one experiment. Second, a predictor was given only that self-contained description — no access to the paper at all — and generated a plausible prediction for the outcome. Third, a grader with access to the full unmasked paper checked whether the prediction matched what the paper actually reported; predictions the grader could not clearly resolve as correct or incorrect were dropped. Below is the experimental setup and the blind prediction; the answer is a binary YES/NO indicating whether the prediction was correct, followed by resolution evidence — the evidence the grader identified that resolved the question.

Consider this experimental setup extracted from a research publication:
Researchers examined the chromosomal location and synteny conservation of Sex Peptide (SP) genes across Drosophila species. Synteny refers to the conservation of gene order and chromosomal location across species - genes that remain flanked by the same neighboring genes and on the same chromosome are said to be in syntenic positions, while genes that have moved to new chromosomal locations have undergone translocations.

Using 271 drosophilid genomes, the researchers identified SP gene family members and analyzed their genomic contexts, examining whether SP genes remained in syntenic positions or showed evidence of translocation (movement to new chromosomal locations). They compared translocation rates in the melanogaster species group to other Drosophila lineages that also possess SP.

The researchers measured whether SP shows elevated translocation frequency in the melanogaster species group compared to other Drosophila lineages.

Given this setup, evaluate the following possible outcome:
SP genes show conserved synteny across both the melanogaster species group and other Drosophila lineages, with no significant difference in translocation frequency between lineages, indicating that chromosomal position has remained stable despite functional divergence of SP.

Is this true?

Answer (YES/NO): NO